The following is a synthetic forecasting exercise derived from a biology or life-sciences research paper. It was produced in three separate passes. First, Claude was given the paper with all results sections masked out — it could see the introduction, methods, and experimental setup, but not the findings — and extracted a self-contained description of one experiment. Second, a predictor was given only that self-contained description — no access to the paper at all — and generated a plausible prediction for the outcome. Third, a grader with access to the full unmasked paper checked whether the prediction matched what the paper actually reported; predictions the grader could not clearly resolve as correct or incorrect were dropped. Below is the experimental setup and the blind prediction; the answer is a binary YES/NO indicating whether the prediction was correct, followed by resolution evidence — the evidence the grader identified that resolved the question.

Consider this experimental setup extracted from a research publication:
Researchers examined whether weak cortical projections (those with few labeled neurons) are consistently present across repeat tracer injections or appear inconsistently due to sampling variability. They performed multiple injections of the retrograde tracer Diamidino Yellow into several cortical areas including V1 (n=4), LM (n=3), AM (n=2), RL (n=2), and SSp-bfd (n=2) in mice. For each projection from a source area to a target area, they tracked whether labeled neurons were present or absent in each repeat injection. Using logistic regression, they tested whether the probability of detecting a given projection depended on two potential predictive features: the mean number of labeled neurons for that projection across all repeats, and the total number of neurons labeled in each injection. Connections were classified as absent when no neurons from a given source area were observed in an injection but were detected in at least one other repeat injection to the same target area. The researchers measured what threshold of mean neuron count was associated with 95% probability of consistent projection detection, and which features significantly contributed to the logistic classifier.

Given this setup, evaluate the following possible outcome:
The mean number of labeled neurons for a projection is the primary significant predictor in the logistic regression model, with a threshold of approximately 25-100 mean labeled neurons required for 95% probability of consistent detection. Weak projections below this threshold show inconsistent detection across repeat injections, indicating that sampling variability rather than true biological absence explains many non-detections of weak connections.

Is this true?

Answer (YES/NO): YES